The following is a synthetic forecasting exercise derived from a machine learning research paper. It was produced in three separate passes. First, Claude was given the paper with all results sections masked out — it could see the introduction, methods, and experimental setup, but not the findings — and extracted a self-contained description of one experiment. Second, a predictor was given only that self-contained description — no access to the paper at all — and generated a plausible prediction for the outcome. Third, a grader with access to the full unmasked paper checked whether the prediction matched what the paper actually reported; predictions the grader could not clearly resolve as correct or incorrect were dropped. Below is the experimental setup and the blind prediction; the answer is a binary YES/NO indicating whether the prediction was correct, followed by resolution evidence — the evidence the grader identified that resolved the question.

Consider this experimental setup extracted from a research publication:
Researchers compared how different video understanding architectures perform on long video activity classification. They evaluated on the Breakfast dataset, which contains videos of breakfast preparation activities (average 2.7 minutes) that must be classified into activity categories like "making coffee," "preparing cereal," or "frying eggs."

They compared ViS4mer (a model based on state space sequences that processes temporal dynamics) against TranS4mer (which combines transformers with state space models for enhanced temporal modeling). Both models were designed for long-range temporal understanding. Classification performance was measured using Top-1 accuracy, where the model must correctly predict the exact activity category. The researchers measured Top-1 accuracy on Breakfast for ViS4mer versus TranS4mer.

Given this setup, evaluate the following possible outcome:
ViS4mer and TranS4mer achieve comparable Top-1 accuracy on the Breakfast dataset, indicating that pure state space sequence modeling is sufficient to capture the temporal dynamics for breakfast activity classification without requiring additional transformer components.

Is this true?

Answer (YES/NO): NO